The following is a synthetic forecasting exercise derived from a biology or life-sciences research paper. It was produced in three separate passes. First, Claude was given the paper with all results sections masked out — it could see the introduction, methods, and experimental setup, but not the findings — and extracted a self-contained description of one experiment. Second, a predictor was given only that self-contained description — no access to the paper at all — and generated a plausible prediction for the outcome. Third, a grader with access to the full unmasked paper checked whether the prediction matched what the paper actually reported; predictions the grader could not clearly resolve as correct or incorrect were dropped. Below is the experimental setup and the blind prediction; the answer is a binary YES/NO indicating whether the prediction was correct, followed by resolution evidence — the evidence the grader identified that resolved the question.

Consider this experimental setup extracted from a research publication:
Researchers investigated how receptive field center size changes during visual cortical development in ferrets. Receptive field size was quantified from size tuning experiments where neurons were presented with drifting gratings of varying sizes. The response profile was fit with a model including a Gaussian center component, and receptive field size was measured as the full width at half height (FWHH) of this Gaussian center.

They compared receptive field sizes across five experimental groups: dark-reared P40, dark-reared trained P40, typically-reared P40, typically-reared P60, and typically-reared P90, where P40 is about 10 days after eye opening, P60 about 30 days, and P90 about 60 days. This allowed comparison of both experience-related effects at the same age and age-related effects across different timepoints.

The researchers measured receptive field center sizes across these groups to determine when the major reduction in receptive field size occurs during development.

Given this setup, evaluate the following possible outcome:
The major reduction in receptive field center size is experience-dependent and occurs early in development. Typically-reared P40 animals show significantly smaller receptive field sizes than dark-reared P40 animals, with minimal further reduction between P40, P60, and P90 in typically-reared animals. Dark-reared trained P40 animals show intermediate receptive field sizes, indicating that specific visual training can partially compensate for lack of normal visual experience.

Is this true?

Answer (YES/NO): NO